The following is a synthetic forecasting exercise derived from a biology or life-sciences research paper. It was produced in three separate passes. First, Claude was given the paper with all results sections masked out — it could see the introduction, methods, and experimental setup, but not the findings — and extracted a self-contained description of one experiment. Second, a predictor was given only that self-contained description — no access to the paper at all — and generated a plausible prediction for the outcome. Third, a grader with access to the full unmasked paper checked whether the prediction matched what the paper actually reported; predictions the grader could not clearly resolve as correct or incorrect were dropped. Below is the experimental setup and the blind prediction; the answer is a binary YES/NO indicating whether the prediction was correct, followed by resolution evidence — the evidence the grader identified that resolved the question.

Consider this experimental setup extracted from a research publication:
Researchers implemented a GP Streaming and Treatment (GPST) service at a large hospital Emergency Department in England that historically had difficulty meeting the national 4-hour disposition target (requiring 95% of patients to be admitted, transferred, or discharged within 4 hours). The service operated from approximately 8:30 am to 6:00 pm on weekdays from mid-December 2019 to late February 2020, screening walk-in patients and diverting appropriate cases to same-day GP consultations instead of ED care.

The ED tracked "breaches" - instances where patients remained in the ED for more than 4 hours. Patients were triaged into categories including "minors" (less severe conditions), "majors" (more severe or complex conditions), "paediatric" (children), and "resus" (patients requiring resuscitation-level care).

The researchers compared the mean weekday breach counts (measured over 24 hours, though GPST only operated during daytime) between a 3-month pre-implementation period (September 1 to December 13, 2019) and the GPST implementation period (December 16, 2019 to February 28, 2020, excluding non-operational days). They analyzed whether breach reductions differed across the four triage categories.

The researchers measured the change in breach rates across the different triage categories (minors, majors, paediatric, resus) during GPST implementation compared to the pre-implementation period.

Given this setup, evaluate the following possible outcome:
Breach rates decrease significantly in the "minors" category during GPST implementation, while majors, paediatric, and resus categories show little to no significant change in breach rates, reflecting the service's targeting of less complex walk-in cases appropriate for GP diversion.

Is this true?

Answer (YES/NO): YES